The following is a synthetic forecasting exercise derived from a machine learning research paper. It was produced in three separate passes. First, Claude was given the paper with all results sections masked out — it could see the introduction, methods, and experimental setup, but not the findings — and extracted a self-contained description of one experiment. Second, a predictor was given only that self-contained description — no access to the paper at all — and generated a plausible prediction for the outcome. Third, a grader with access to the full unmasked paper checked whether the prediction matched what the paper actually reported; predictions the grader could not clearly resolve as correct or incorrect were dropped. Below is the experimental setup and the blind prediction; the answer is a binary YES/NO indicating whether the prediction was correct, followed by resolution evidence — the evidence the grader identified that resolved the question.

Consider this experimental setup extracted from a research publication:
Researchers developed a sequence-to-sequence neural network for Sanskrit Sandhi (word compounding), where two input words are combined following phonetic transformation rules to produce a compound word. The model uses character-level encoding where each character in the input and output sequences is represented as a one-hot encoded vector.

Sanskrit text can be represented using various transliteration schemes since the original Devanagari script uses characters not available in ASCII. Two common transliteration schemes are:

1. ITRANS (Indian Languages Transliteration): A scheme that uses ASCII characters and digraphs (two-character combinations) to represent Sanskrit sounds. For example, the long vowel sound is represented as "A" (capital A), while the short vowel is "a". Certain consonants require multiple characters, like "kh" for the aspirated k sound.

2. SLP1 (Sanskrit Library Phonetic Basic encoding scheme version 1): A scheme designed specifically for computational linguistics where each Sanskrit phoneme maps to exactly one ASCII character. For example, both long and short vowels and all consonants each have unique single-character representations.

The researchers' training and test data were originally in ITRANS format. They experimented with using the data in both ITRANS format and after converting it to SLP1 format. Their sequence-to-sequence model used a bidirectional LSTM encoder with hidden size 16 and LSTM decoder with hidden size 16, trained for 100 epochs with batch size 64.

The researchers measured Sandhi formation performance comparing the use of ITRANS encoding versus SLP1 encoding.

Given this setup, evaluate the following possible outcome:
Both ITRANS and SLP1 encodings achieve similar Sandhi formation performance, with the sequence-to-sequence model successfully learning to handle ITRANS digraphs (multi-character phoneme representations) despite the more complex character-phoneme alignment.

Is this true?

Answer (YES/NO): NO